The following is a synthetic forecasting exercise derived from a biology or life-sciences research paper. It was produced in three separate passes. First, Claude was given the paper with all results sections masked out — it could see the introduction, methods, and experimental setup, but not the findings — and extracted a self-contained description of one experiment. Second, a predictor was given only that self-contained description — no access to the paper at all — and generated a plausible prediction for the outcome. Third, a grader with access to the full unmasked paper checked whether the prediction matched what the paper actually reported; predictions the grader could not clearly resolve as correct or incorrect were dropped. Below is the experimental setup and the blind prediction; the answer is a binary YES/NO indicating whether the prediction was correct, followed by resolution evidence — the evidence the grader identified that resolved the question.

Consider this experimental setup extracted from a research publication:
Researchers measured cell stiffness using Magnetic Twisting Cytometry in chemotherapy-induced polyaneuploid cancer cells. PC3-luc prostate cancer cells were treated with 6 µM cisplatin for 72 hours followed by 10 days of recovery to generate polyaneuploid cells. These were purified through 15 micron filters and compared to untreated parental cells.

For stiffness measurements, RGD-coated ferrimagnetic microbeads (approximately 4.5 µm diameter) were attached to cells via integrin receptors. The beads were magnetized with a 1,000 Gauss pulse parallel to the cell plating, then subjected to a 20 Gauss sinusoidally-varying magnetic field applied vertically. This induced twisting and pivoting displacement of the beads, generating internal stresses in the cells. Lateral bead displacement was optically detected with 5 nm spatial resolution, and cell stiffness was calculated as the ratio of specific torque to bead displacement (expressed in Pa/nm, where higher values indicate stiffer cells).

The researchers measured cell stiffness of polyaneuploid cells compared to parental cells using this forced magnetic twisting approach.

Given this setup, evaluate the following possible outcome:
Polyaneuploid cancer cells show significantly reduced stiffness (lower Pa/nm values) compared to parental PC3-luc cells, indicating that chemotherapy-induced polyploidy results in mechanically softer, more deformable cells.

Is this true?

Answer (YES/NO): YES